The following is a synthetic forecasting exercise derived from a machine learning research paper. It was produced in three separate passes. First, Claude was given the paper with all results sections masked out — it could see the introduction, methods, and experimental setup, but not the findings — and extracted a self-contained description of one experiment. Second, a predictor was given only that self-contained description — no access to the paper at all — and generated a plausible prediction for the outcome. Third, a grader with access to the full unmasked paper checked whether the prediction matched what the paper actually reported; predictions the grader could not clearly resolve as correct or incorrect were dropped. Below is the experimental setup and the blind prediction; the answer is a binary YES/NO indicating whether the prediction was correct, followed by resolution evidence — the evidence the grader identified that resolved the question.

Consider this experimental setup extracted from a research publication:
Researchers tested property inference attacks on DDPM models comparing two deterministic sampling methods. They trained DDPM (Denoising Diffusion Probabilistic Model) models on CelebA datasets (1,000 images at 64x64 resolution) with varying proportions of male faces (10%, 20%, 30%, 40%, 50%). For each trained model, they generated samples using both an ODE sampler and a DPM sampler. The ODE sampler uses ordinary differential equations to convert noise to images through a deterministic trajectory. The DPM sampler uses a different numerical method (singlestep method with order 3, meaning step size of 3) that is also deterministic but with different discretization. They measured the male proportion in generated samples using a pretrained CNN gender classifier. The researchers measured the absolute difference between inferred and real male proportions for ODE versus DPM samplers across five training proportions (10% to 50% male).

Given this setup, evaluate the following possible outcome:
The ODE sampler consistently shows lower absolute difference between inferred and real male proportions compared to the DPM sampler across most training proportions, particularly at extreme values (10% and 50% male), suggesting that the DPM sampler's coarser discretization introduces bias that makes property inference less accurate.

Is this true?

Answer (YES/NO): NO